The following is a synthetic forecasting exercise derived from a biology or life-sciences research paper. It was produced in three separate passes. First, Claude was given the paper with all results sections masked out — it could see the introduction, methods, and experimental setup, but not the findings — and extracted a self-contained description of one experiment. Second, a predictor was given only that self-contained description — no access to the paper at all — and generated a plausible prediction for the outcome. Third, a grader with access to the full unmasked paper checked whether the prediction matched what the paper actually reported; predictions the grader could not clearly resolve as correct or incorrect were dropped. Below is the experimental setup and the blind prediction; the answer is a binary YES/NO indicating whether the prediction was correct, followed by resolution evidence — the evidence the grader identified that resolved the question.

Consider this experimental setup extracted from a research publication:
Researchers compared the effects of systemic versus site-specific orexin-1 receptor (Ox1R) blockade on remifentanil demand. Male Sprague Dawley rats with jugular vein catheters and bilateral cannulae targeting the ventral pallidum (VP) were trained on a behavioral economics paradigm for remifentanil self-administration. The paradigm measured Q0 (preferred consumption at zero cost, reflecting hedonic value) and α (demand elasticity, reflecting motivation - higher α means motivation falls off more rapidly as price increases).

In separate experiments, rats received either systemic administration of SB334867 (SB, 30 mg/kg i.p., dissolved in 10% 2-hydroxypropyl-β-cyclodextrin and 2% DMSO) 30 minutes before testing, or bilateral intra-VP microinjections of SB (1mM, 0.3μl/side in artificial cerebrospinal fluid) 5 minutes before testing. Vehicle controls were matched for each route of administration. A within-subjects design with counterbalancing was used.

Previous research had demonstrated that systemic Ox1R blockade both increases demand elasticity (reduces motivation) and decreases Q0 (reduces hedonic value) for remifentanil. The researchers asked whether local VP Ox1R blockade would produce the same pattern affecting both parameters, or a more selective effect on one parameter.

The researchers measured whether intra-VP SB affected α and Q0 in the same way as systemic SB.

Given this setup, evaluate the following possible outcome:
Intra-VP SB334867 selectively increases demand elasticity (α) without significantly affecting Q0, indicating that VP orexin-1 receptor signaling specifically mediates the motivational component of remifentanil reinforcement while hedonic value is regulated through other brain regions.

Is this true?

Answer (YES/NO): YES